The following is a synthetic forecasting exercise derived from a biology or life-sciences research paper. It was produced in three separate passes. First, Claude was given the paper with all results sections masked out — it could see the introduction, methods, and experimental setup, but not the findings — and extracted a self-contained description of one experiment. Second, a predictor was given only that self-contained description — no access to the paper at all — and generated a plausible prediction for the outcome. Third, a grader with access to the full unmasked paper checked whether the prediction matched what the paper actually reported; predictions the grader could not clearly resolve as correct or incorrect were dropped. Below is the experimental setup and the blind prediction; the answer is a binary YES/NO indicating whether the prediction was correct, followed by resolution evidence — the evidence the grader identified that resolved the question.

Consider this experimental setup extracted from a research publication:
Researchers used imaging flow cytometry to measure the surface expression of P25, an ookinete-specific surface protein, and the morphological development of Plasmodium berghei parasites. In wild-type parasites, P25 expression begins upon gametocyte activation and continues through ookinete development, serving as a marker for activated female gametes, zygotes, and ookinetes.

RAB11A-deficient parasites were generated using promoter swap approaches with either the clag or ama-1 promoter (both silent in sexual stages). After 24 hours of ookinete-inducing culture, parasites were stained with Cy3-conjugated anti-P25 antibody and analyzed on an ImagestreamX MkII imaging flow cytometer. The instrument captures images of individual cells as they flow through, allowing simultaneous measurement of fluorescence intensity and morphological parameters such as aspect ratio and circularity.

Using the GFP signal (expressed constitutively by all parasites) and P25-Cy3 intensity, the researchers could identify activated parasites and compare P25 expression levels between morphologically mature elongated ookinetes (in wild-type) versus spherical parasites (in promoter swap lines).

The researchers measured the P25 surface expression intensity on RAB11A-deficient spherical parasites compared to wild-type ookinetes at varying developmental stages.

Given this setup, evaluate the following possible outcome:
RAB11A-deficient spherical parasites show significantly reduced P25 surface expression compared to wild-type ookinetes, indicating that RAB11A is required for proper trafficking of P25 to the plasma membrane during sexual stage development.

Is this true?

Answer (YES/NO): NO